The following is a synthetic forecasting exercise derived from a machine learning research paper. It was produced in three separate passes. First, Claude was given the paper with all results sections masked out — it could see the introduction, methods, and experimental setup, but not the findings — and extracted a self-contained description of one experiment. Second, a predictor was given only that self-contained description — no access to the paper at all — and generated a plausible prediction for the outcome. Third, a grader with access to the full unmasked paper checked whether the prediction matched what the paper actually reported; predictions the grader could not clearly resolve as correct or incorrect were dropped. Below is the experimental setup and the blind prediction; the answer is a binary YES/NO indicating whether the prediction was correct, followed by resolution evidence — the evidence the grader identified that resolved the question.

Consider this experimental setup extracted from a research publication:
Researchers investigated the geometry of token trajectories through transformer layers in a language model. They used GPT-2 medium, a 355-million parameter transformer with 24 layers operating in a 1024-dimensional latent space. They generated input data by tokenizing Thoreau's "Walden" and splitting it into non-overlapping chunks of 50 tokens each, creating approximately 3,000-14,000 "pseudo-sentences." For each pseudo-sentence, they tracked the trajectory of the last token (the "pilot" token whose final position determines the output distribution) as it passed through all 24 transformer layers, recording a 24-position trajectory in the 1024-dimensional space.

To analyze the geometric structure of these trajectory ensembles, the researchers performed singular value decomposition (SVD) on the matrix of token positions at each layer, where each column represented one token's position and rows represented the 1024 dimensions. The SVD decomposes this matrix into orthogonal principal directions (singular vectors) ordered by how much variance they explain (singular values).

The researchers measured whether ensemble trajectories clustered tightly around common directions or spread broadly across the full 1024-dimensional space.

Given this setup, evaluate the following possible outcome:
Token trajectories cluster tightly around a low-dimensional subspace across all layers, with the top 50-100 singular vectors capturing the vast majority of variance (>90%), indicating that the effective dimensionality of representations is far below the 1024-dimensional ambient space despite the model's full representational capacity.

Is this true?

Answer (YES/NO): NO